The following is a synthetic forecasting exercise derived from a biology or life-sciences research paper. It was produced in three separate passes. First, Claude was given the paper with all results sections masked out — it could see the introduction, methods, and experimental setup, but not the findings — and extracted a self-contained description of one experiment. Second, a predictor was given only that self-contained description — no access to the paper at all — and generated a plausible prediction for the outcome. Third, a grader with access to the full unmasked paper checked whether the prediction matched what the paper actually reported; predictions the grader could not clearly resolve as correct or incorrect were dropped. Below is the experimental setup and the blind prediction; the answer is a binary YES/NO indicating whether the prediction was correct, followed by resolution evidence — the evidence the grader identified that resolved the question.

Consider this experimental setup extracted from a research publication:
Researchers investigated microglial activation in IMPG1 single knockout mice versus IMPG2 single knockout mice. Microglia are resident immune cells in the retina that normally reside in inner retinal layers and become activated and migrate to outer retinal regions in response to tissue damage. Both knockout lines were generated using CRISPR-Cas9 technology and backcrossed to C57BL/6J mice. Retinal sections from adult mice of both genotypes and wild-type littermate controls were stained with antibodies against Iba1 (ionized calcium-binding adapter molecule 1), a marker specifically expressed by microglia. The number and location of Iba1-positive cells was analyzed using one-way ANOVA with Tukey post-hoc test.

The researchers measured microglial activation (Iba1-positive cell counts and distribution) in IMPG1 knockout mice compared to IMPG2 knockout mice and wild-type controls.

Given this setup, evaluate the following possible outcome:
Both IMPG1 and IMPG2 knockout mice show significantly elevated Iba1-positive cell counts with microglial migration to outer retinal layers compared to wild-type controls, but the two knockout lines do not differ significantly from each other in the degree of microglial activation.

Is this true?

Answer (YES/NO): NO